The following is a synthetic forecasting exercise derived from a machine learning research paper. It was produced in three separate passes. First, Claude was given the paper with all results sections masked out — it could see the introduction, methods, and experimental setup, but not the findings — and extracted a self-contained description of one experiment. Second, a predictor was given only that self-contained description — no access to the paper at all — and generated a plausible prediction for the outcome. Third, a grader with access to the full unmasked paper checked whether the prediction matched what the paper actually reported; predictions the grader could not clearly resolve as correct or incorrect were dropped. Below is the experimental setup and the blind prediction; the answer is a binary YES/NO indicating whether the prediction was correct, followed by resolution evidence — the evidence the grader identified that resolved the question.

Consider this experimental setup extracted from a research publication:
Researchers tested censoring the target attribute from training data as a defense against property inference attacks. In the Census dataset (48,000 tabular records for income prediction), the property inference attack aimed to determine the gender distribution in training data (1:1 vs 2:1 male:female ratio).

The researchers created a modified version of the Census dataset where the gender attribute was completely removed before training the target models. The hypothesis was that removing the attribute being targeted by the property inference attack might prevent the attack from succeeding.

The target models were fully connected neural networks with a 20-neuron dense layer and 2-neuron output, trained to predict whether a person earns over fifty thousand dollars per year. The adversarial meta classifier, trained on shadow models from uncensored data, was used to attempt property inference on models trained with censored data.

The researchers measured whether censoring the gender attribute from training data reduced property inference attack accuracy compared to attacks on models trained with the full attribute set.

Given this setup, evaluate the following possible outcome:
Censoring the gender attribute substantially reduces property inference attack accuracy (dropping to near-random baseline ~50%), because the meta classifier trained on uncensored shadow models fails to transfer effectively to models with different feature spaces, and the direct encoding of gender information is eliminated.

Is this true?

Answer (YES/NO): NO